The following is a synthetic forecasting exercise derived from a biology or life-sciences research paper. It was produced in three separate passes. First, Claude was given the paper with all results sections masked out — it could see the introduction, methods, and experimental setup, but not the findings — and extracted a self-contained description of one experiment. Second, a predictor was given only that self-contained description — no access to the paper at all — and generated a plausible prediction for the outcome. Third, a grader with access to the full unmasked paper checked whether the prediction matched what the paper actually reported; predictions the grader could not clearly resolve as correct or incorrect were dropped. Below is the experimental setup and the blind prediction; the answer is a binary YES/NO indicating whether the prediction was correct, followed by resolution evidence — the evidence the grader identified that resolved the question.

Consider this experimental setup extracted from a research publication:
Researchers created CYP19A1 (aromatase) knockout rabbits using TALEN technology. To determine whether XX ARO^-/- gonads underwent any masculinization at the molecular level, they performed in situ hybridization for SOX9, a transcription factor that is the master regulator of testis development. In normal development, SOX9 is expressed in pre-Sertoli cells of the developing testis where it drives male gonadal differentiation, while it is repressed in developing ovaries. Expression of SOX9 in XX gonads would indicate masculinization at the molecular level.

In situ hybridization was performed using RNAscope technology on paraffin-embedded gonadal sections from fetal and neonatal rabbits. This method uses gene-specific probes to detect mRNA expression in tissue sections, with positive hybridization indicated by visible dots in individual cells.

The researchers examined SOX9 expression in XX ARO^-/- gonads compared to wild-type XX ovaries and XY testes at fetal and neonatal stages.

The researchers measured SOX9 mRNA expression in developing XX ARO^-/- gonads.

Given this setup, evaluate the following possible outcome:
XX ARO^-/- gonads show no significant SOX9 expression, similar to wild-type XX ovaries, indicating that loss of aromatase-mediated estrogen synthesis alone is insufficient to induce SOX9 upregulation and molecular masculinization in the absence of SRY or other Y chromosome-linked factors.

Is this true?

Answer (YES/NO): YES